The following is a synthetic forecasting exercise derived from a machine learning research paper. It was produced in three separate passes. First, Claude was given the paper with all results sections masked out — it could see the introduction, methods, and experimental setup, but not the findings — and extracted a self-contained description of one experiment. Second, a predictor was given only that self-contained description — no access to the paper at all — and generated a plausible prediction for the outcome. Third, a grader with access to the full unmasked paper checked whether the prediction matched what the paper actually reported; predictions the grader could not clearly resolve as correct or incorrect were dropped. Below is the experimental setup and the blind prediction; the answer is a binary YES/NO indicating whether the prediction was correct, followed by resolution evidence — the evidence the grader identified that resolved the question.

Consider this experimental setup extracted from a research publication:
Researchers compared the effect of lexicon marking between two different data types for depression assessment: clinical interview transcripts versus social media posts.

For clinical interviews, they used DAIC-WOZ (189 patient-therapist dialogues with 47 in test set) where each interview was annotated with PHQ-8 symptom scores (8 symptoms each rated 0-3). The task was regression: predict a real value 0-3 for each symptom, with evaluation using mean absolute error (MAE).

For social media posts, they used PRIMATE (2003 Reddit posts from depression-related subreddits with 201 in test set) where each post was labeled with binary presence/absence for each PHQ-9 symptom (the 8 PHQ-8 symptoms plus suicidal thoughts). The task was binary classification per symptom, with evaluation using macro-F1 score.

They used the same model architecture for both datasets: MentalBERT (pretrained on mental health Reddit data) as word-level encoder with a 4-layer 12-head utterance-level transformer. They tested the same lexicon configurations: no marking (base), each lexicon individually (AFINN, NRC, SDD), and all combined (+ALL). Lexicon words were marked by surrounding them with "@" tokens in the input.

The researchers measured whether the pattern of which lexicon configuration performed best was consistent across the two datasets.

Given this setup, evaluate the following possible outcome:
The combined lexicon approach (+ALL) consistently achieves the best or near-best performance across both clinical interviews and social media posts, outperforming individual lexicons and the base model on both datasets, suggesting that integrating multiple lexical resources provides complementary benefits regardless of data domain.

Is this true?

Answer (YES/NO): NO